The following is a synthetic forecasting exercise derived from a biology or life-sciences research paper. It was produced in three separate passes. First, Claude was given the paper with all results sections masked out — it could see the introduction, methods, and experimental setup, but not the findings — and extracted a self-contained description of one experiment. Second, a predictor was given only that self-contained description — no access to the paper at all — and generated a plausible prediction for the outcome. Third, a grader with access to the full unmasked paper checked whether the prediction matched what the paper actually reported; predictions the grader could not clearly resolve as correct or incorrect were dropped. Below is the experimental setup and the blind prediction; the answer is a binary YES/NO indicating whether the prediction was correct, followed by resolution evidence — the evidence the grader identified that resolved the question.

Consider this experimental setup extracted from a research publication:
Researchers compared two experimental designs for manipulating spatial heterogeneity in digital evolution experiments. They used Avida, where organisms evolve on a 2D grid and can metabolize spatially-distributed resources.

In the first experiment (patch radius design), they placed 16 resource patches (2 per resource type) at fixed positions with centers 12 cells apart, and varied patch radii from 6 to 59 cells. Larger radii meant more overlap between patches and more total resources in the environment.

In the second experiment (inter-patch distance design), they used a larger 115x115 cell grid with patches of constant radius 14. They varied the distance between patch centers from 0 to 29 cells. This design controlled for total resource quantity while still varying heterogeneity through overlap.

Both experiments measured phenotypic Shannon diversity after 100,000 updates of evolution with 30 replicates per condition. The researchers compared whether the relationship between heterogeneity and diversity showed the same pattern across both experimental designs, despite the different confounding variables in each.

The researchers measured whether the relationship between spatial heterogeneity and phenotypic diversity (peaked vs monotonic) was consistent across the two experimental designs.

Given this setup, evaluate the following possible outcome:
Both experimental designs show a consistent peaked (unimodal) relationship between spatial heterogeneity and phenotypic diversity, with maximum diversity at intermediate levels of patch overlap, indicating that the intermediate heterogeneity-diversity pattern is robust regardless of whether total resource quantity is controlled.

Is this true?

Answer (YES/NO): NO